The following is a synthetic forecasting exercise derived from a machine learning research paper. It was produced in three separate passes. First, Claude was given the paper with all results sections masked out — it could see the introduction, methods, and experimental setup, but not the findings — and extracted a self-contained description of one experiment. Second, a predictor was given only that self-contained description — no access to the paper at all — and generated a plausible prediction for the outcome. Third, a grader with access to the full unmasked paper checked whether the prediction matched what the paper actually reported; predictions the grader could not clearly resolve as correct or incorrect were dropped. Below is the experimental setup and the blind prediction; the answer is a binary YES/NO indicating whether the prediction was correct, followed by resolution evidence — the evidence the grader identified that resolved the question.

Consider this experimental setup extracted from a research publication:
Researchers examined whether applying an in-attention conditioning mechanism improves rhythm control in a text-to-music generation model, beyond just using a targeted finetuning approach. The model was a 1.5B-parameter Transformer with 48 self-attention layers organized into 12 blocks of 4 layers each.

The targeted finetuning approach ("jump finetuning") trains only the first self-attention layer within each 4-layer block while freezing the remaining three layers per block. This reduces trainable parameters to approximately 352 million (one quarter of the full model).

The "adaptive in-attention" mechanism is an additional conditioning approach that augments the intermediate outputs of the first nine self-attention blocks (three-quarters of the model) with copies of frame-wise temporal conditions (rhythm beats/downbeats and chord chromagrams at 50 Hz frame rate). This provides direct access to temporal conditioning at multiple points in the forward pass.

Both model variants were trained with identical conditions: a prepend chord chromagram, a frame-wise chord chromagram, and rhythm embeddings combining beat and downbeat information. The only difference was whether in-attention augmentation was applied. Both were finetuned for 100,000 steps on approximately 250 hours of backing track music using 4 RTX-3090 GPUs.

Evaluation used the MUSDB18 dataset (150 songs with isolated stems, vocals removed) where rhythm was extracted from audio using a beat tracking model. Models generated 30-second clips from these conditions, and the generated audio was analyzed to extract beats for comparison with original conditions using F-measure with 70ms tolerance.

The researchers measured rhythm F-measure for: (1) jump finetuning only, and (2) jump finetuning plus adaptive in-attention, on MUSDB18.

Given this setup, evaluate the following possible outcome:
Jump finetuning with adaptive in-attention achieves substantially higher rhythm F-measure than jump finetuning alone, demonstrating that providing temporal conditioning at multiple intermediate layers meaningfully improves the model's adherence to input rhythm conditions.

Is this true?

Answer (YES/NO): YES